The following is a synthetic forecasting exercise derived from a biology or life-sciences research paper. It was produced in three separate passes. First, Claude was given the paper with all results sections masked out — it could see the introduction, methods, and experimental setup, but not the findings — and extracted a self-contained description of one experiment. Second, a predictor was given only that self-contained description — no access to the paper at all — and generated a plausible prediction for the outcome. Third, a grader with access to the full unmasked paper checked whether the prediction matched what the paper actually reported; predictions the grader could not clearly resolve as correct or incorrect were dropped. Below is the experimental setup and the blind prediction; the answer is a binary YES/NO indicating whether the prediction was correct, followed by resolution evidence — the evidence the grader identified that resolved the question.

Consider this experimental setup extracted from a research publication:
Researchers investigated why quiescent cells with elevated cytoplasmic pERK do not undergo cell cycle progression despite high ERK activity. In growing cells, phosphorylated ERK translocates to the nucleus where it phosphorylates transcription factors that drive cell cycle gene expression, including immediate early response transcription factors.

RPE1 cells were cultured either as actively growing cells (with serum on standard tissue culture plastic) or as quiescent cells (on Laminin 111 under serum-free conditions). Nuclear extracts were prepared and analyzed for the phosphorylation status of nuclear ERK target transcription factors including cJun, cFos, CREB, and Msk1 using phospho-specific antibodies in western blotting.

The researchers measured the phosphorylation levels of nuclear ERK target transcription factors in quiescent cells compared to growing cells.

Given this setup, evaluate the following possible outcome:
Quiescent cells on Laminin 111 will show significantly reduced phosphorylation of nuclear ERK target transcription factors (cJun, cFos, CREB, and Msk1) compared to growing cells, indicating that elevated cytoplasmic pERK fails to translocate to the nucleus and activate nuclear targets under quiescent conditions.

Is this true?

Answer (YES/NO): YES